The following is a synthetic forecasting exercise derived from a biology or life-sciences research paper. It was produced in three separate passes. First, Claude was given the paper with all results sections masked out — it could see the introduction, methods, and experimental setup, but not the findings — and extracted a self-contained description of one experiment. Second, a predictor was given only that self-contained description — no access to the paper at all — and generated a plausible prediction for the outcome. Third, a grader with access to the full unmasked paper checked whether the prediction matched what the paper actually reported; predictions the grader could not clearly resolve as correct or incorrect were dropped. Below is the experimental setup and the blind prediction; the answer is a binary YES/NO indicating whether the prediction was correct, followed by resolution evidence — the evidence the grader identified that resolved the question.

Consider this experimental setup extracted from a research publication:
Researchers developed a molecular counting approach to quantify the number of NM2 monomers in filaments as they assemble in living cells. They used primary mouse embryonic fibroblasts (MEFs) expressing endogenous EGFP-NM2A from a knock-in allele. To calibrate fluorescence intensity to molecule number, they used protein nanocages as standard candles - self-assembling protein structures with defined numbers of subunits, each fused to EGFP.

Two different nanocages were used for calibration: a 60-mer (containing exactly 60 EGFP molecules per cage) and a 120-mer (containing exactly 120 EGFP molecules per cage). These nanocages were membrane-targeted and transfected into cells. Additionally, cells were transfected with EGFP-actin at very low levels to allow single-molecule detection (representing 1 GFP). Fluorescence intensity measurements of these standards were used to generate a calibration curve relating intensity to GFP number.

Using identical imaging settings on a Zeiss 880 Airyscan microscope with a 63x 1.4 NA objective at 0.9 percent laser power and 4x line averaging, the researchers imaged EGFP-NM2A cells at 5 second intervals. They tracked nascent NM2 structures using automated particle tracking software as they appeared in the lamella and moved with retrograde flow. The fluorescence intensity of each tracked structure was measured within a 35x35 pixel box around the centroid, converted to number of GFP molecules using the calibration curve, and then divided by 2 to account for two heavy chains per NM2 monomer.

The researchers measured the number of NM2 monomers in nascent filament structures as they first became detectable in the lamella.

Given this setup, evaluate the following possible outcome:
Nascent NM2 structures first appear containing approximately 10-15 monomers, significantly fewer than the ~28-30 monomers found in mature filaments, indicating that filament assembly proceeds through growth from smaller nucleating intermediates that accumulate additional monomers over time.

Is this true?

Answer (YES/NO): NO